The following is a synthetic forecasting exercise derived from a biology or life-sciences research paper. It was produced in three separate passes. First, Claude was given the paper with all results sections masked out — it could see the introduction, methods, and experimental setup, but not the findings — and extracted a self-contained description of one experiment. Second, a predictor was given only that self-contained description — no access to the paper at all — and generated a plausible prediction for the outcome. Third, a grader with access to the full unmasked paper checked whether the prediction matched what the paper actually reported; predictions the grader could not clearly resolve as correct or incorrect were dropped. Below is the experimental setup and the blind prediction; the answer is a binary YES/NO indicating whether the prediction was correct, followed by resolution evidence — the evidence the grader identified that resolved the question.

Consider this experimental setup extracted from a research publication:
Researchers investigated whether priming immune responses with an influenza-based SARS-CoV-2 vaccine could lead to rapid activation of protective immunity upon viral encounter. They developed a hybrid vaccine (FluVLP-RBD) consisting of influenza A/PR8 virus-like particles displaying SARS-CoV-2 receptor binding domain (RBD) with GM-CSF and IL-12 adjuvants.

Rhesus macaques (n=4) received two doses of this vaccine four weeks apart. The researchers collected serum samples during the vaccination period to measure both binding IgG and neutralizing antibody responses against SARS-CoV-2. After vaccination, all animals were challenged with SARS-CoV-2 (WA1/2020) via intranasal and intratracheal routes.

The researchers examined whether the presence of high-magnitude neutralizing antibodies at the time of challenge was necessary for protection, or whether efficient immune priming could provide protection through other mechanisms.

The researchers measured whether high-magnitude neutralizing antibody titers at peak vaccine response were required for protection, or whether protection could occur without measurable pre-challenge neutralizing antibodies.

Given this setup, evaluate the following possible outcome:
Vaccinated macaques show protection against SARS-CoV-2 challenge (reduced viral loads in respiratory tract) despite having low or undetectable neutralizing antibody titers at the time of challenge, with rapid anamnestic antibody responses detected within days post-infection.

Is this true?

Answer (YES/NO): YES